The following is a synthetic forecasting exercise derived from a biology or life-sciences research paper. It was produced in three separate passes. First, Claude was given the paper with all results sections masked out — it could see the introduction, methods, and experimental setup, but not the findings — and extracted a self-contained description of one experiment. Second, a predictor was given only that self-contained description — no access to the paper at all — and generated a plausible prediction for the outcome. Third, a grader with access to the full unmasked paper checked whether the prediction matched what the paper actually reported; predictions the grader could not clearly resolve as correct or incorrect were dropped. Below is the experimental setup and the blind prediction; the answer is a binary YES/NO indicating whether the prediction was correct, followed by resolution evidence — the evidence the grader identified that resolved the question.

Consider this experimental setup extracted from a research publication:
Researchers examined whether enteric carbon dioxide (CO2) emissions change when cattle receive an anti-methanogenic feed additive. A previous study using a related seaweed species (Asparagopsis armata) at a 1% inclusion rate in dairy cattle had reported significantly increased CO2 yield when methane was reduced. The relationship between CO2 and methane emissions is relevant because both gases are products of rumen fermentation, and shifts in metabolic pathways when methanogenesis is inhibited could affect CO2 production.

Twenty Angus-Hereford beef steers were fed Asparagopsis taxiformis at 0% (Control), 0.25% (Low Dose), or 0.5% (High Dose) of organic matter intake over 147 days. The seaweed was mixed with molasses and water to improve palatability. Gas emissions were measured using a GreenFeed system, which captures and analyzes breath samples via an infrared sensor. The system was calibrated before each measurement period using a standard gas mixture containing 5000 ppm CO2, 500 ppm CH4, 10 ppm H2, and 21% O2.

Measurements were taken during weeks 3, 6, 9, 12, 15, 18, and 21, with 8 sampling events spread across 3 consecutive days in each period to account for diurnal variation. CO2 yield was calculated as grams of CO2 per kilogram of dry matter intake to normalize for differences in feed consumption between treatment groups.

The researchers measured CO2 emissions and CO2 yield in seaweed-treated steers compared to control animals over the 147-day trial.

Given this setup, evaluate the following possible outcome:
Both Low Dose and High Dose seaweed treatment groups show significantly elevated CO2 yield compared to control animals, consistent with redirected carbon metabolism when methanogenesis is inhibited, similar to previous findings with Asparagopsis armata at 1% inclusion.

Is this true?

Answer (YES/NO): NO